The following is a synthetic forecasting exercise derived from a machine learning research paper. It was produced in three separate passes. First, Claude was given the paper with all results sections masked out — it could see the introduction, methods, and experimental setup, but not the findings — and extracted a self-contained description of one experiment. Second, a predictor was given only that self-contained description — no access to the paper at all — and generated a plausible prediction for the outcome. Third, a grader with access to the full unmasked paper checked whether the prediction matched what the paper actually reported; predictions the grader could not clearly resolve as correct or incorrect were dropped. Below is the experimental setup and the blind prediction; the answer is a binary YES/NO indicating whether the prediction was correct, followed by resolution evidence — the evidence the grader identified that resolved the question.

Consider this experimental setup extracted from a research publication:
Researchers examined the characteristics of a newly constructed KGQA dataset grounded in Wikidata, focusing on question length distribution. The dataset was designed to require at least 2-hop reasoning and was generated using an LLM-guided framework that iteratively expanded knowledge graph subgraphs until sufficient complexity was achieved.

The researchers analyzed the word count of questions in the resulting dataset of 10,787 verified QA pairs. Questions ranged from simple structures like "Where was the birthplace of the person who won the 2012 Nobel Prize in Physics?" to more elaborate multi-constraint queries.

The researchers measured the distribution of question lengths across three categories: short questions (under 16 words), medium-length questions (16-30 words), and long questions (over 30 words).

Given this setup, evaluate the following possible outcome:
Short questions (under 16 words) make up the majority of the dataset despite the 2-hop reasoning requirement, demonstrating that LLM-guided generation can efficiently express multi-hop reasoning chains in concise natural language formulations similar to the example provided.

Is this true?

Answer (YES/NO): NO